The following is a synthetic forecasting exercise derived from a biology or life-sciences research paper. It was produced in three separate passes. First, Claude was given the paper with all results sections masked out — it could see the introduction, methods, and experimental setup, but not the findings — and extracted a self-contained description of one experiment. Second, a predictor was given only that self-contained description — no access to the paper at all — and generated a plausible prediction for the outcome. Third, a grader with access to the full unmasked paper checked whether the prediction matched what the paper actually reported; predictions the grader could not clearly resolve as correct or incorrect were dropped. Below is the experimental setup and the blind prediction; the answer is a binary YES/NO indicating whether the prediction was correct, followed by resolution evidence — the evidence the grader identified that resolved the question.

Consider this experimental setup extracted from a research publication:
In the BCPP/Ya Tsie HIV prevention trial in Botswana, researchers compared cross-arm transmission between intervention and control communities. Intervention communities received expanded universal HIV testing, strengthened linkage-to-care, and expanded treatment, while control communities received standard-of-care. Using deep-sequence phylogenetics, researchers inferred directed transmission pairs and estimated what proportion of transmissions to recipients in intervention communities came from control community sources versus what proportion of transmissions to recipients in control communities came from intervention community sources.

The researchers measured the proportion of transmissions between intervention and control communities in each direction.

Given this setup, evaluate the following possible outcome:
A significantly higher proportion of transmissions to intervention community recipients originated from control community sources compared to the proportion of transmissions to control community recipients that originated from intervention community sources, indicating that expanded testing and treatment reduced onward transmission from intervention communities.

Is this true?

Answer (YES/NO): YES